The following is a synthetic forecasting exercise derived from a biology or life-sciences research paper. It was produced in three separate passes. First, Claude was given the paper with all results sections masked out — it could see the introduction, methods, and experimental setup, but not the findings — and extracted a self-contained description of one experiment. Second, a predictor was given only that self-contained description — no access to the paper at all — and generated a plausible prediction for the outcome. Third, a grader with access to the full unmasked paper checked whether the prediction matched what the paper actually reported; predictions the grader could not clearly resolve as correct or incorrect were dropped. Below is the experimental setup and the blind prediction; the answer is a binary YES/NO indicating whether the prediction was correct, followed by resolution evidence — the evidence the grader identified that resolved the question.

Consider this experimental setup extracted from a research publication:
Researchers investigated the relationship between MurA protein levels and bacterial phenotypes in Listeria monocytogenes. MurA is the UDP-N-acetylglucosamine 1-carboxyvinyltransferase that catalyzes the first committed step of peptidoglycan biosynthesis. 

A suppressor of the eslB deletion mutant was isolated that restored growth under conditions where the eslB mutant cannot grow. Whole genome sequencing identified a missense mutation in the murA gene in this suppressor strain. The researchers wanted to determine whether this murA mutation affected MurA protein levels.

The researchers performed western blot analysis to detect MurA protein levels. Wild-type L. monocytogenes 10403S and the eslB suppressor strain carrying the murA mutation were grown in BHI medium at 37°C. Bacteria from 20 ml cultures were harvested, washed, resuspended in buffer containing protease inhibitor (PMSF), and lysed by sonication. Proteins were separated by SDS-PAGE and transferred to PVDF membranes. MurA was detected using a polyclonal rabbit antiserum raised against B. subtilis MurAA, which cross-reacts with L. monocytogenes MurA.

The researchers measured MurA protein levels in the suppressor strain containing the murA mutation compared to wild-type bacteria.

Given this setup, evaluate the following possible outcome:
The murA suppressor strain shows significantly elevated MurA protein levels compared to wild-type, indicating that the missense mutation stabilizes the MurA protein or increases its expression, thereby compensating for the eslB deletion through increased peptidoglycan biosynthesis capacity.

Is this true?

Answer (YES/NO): NO